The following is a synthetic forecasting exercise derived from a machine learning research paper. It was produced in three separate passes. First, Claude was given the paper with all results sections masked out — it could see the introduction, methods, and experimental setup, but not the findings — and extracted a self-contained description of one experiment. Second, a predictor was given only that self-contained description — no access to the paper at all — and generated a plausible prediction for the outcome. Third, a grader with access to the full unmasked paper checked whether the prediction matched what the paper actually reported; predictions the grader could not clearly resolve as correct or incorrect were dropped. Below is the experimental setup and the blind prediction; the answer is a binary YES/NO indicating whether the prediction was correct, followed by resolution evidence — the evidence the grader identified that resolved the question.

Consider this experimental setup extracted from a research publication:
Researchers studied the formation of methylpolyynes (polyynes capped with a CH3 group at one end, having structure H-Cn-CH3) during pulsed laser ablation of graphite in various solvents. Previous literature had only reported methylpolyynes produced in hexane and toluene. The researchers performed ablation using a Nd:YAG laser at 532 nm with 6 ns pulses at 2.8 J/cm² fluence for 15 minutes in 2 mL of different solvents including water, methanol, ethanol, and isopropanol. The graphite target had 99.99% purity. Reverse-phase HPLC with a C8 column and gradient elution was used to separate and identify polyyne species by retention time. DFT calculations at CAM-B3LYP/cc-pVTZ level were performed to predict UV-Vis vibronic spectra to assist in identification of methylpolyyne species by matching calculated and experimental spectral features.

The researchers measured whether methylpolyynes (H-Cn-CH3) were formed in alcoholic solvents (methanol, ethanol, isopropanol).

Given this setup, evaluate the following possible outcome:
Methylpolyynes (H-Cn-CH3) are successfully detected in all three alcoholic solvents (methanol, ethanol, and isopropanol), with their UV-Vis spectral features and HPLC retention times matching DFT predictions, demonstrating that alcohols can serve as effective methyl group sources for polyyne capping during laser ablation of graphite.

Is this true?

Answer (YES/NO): YES